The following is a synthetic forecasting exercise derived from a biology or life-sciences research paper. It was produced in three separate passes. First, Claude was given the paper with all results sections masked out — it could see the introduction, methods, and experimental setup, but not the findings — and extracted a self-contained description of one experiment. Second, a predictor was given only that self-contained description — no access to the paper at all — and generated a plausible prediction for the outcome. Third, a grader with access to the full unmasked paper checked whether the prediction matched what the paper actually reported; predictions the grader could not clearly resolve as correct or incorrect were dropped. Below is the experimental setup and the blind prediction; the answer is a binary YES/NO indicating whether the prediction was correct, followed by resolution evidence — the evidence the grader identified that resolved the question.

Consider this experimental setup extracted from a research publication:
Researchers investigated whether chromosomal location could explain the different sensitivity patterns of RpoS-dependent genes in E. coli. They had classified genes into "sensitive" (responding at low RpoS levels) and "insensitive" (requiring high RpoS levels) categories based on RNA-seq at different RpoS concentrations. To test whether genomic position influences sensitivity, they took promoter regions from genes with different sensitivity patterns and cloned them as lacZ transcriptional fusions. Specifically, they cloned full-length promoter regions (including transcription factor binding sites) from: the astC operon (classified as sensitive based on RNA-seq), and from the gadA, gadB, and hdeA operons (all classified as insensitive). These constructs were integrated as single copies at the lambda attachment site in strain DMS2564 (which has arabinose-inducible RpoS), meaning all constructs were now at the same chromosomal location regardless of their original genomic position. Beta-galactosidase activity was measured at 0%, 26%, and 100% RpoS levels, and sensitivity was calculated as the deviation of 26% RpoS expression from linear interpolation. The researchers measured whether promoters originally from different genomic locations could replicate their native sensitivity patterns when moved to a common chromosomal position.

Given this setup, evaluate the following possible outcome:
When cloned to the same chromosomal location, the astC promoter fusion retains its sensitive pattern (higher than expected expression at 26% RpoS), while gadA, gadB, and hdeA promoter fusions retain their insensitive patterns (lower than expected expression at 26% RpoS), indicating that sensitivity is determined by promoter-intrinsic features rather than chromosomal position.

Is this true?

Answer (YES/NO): YES